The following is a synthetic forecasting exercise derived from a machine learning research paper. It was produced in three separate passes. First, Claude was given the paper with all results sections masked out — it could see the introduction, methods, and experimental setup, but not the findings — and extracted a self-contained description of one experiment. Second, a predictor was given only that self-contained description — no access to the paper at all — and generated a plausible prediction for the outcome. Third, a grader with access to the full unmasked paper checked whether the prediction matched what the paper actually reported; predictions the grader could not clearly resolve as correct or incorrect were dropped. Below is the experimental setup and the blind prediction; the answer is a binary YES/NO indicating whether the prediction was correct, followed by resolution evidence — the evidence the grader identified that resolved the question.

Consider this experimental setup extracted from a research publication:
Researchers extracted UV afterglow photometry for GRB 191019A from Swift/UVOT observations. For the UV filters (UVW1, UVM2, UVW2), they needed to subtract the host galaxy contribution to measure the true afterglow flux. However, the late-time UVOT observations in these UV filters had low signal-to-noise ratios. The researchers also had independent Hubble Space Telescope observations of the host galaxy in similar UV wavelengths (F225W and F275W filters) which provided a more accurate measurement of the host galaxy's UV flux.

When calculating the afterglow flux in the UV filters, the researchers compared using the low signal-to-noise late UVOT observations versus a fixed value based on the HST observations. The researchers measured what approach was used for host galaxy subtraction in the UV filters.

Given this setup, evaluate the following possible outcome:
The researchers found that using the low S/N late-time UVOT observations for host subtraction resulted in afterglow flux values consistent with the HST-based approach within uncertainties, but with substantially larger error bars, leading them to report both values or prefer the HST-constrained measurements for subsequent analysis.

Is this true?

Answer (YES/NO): NO